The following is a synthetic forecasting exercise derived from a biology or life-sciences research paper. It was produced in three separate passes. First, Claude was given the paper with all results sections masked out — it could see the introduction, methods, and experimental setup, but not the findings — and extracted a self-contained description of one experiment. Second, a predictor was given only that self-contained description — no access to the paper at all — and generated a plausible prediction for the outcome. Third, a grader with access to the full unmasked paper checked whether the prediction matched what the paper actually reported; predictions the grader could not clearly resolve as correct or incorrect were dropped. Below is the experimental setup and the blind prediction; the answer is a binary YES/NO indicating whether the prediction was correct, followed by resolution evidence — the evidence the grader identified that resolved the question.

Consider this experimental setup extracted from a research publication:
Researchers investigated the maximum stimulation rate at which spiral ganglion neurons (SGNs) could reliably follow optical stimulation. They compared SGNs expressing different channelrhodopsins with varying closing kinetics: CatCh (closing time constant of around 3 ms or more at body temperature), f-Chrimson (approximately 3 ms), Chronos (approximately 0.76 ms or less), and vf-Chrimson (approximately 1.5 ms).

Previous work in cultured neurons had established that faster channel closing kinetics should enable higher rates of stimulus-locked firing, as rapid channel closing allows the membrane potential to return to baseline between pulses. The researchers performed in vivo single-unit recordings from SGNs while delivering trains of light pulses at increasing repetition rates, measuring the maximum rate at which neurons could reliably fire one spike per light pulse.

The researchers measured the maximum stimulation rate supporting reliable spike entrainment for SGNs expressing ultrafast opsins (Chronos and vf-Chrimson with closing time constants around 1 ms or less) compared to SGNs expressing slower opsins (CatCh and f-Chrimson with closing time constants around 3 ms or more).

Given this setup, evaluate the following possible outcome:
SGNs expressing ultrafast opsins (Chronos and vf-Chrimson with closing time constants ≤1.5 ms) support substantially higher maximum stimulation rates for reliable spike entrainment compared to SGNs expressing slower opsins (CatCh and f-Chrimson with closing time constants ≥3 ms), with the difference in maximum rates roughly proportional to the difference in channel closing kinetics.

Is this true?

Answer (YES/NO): NO